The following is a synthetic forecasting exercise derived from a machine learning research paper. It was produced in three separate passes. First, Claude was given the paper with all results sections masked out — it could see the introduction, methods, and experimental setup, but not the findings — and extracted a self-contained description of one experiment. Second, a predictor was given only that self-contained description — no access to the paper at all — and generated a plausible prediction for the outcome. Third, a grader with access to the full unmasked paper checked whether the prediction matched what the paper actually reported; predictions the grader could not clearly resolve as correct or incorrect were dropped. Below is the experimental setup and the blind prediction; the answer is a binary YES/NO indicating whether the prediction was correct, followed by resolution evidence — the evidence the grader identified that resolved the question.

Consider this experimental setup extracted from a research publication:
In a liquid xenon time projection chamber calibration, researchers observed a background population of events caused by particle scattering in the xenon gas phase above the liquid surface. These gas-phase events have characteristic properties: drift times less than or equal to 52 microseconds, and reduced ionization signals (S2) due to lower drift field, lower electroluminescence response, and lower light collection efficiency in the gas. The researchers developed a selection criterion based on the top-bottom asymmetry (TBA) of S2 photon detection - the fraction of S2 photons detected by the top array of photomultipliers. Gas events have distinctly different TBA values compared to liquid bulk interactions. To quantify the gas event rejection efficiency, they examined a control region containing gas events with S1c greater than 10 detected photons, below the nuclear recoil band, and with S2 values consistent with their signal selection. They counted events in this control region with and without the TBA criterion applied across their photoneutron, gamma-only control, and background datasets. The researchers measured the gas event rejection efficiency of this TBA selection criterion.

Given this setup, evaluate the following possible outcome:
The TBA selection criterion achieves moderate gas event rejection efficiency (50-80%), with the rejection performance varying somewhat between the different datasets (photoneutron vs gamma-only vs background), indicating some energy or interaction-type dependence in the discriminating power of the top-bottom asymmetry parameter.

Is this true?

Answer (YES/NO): NO